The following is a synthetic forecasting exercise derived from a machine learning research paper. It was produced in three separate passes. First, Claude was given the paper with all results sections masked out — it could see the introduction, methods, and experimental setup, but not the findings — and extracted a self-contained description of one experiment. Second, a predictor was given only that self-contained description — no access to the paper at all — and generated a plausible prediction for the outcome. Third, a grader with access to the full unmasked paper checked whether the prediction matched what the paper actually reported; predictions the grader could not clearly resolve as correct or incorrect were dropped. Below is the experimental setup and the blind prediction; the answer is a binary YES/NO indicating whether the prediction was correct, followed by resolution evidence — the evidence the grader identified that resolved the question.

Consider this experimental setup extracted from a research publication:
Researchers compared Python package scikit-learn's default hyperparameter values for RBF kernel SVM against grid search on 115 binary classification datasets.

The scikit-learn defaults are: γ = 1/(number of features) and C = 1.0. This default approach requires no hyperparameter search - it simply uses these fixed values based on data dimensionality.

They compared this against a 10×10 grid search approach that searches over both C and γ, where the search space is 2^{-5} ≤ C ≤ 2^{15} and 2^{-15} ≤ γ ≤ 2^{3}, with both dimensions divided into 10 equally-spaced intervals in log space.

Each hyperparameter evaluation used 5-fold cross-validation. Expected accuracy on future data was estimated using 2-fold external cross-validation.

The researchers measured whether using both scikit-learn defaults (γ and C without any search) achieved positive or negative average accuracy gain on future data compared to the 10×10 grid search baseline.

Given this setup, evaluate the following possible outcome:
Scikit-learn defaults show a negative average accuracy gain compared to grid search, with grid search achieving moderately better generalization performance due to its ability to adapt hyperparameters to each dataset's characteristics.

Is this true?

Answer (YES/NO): YES